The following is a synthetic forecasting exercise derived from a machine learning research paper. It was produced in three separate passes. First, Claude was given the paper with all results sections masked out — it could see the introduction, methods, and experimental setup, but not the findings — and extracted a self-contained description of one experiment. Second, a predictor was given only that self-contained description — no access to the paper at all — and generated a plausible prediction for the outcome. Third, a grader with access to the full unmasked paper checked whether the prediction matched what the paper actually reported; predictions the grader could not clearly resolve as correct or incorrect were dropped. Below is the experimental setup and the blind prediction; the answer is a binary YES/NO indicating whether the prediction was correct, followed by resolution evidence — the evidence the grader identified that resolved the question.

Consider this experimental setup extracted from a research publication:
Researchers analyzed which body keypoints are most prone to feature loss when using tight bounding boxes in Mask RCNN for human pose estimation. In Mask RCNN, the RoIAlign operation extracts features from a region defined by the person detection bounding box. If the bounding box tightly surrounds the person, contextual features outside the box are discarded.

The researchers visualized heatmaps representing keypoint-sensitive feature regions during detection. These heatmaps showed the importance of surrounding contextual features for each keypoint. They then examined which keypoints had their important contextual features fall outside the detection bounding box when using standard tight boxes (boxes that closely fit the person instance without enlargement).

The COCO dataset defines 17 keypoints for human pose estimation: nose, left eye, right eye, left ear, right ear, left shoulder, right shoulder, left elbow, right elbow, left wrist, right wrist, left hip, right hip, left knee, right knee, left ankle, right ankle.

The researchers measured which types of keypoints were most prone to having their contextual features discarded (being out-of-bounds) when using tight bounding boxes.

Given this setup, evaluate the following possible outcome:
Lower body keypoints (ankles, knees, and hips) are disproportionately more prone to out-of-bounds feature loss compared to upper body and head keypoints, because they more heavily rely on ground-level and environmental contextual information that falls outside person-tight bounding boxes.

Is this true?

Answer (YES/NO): NO